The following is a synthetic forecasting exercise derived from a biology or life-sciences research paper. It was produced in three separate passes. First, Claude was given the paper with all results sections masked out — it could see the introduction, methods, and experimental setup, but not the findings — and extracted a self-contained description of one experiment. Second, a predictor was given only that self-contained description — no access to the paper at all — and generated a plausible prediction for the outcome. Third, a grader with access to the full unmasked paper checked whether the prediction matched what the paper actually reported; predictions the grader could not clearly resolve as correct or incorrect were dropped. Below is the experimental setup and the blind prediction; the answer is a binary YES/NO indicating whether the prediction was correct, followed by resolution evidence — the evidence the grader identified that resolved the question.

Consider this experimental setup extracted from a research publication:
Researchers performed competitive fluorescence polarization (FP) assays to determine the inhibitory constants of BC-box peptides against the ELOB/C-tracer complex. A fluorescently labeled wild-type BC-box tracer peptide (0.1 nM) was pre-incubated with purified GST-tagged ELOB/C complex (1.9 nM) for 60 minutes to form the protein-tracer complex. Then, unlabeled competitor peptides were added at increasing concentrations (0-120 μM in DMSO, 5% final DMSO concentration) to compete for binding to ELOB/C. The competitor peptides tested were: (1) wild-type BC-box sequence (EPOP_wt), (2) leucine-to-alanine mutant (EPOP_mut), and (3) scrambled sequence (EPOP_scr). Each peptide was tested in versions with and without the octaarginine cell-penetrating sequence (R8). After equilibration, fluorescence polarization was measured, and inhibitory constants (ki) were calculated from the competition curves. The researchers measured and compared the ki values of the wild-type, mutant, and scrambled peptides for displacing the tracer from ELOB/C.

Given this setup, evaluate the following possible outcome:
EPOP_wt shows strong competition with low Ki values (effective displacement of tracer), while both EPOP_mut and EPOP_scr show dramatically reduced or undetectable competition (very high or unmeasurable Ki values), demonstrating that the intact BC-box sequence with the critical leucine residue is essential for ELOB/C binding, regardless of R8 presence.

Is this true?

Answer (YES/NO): YES